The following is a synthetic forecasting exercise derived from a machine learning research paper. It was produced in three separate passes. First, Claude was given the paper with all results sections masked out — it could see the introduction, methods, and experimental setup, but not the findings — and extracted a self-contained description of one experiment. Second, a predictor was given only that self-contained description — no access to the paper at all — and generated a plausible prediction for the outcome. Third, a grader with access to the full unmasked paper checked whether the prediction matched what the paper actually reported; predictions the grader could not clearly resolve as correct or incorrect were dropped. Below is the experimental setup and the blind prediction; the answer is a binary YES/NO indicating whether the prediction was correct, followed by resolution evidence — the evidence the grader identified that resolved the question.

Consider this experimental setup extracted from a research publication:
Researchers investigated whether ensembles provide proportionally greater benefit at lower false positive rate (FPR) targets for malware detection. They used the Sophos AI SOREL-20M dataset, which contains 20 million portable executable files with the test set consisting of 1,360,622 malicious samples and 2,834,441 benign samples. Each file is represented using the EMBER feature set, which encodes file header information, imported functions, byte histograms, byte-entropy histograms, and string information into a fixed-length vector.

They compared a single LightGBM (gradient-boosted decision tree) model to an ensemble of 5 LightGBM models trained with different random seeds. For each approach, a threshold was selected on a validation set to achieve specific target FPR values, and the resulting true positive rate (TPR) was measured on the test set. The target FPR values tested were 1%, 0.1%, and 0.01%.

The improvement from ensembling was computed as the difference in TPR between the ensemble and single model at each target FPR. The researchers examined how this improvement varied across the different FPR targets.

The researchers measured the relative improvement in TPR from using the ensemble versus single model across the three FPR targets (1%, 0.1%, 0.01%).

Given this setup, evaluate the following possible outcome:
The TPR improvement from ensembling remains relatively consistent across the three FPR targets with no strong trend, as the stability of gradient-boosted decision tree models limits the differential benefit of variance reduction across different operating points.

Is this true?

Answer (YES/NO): NO